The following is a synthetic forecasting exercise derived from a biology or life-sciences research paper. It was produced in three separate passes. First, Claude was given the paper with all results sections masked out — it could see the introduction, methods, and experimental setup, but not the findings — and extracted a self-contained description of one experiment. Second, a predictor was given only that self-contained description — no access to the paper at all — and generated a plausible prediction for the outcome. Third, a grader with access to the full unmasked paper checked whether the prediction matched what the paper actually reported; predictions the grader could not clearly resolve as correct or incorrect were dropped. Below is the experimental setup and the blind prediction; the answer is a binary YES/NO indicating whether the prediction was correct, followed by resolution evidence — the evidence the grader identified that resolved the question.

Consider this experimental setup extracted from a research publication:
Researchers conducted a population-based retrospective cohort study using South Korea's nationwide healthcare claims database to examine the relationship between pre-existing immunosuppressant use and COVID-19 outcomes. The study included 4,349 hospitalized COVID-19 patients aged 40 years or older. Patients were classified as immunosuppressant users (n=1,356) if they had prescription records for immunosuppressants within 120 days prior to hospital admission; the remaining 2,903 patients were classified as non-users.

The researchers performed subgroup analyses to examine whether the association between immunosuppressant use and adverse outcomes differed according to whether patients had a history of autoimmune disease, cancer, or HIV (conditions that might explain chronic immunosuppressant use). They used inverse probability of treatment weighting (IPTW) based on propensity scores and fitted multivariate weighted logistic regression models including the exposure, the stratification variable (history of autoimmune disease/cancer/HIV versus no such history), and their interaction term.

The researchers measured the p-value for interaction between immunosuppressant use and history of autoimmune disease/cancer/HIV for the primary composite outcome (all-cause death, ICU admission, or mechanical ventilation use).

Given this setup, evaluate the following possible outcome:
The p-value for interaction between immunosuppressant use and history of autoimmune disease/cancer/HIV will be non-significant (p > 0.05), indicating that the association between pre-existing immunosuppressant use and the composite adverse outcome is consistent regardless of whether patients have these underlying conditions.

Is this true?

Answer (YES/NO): YES